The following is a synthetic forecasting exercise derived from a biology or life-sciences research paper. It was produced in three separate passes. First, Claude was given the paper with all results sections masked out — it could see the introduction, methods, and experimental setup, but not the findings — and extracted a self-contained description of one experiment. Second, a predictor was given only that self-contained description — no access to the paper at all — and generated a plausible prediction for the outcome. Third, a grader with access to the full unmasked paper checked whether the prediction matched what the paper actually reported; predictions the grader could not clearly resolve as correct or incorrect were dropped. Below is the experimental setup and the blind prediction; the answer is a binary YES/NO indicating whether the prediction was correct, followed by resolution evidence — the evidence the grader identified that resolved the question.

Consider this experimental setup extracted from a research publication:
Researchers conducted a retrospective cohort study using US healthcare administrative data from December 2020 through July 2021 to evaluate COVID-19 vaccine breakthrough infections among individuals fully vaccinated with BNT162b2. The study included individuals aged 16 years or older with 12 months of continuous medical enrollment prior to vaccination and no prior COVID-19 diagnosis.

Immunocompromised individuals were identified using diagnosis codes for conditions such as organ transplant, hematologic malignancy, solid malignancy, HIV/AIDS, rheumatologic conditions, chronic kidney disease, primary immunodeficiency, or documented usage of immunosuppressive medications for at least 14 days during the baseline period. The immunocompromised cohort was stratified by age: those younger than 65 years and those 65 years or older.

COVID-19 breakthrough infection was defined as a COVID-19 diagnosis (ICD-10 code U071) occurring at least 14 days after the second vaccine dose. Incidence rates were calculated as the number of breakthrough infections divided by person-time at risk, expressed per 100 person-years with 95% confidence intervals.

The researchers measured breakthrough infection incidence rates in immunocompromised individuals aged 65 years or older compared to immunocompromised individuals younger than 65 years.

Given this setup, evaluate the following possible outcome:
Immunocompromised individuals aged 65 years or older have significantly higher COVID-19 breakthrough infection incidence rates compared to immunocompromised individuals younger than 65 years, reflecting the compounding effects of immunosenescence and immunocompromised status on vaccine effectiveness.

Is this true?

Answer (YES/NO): YES